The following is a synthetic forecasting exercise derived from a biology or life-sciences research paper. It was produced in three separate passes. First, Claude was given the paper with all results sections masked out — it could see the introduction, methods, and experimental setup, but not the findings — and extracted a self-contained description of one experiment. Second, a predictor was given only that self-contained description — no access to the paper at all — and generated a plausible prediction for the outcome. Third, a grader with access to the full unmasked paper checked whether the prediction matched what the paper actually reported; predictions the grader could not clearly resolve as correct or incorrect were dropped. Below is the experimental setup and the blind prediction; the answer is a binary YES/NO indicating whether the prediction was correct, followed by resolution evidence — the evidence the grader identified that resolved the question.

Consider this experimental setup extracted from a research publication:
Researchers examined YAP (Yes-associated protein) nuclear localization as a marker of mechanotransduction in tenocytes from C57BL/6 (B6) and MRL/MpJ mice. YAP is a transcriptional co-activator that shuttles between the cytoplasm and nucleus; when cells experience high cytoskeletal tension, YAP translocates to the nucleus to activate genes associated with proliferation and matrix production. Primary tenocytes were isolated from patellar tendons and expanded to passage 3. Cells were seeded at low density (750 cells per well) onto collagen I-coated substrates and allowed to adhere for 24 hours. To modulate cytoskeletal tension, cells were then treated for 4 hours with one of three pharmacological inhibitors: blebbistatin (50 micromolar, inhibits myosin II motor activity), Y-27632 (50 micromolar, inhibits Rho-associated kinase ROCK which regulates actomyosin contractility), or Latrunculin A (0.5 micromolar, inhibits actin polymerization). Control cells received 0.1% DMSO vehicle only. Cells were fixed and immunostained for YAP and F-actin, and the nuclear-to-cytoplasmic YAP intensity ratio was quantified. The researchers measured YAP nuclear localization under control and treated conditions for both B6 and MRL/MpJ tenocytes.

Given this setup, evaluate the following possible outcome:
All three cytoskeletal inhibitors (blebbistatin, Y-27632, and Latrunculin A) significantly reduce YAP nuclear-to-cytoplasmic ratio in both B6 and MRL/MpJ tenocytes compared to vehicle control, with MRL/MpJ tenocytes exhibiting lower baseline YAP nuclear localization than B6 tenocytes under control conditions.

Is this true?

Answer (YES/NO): NO